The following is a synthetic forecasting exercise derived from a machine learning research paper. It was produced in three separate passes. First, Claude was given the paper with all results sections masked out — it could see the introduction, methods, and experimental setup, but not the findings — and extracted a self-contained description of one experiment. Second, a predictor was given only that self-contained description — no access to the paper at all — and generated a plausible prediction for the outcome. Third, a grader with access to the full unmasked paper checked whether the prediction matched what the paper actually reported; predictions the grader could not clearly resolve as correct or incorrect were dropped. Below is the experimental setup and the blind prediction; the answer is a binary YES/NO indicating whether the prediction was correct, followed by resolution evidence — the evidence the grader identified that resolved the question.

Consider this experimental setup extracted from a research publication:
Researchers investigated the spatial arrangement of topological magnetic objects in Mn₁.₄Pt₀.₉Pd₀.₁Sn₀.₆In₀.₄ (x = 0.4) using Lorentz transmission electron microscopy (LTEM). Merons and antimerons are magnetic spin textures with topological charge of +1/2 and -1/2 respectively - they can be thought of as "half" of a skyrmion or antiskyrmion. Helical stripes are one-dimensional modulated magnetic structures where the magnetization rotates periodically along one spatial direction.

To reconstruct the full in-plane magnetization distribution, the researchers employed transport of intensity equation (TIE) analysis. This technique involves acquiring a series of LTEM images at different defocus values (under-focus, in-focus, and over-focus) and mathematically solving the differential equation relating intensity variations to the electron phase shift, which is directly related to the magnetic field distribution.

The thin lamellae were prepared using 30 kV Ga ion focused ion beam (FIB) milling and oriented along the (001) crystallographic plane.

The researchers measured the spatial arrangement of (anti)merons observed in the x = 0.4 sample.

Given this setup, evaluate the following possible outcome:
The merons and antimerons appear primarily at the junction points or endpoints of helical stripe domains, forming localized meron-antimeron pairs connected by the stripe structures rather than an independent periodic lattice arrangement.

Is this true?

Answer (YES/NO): NO